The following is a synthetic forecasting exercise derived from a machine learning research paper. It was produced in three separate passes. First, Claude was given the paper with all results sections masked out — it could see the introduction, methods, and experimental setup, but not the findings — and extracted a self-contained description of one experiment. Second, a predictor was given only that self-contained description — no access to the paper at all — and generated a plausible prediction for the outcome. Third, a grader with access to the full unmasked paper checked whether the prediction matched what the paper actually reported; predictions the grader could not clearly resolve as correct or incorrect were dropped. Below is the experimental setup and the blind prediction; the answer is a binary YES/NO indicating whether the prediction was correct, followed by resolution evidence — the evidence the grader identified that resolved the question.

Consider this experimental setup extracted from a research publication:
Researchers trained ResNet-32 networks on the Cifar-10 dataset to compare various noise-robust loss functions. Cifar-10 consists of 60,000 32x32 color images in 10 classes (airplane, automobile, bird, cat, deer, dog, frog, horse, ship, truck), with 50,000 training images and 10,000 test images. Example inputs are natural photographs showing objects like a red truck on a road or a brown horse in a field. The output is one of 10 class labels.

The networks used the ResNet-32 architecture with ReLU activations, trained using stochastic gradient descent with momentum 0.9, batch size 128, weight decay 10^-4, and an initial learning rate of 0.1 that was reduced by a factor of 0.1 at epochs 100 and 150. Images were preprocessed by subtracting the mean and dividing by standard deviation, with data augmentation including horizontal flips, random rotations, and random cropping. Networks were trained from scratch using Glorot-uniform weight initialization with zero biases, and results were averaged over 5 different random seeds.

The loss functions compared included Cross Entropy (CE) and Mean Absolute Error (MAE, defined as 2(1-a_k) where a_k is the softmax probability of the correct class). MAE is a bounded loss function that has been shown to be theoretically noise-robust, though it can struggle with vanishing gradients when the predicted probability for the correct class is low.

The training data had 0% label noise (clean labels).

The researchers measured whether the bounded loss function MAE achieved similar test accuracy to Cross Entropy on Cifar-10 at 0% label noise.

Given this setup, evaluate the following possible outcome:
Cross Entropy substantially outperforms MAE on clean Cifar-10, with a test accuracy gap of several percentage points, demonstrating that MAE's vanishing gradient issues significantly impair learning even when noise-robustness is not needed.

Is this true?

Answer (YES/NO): YES